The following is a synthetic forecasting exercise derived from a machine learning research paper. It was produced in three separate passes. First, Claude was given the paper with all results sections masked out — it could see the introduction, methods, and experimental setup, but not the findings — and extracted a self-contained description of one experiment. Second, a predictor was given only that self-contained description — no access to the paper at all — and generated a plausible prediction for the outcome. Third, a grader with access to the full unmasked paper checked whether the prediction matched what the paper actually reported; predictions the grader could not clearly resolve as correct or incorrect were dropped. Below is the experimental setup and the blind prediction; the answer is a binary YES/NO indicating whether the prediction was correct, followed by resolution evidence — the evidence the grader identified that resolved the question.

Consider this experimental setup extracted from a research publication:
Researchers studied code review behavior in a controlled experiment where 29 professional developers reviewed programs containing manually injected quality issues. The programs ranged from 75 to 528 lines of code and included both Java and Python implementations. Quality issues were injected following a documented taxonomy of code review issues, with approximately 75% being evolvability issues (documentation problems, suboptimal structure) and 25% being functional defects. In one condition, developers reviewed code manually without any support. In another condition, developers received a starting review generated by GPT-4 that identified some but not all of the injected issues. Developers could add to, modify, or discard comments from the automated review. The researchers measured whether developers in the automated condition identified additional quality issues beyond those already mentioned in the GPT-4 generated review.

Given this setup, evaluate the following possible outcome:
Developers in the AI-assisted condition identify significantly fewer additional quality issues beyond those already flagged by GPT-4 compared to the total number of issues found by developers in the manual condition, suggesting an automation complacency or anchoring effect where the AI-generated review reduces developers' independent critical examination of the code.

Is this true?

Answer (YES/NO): YES